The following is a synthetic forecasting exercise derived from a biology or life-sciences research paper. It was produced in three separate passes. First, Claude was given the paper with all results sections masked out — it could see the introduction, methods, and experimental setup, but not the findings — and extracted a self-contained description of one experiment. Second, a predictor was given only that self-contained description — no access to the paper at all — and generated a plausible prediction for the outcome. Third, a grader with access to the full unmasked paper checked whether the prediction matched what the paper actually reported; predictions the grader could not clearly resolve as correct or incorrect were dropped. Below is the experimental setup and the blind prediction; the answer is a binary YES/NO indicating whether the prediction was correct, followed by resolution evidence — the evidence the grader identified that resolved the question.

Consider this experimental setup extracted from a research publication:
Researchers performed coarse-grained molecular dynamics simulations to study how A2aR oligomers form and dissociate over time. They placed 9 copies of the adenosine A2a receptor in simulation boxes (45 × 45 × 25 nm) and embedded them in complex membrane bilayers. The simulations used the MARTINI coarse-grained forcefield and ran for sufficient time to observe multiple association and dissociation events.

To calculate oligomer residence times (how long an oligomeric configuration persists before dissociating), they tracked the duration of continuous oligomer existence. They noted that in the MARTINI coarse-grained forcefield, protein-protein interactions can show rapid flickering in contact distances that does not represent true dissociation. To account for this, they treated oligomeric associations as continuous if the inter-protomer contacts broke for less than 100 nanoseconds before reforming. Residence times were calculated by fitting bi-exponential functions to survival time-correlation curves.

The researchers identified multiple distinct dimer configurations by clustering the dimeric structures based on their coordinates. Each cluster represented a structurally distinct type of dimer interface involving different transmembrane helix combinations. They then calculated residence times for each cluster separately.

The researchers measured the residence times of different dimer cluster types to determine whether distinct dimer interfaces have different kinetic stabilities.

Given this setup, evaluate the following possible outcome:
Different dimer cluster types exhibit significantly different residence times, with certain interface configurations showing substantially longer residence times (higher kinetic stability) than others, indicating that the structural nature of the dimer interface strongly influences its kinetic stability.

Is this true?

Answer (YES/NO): YES